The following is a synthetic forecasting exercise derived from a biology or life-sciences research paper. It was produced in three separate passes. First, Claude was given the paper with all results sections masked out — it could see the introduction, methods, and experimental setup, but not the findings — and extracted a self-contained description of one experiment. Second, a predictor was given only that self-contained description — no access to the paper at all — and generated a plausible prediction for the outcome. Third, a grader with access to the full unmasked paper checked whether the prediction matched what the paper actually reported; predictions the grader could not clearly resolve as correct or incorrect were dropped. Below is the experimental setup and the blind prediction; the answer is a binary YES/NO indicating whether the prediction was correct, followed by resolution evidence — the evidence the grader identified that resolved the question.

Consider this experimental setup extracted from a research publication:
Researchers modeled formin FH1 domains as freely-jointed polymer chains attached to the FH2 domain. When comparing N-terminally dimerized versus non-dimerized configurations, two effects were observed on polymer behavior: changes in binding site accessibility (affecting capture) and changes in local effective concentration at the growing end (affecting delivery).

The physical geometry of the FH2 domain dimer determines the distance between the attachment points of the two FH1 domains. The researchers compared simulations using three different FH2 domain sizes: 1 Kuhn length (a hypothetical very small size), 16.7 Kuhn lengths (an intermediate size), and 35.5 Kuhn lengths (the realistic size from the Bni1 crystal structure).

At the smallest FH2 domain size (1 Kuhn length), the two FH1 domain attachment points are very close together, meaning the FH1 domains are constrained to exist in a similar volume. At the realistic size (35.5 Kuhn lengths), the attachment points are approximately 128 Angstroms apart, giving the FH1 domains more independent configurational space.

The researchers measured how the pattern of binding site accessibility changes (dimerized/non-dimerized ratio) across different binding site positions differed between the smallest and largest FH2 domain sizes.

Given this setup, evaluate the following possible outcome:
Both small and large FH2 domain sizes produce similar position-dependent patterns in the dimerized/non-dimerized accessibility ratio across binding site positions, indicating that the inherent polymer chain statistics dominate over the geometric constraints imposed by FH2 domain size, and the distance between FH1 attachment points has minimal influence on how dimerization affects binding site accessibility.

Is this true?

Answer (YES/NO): NO